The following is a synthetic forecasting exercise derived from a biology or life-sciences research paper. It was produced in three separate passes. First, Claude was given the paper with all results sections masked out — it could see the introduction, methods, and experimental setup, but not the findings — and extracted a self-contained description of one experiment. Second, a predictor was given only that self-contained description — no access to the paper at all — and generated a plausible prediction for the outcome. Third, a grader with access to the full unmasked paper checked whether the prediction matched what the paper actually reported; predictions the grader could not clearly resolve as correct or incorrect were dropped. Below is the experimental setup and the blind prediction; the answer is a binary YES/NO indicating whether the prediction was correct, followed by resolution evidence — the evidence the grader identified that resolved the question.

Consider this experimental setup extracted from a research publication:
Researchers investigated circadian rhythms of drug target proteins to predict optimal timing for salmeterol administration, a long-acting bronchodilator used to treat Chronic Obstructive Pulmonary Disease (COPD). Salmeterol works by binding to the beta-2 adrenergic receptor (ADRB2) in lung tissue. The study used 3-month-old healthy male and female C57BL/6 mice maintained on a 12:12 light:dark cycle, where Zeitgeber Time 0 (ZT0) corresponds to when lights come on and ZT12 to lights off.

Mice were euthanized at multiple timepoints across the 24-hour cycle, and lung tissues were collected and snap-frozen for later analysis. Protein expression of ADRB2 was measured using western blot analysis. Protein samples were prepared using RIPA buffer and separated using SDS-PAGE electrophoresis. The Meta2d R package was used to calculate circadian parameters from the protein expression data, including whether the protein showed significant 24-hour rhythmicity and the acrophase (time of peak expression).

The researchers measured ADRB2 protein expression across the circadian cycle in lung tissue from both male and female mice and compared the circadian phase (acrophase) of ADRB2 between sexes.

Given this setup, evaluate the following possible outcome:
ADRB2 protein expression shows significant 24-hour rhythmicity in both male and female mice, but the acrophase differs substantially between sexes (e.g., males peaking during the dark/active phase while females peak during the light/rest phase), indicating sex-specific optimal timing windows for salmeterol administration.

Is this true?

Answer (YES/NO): YES